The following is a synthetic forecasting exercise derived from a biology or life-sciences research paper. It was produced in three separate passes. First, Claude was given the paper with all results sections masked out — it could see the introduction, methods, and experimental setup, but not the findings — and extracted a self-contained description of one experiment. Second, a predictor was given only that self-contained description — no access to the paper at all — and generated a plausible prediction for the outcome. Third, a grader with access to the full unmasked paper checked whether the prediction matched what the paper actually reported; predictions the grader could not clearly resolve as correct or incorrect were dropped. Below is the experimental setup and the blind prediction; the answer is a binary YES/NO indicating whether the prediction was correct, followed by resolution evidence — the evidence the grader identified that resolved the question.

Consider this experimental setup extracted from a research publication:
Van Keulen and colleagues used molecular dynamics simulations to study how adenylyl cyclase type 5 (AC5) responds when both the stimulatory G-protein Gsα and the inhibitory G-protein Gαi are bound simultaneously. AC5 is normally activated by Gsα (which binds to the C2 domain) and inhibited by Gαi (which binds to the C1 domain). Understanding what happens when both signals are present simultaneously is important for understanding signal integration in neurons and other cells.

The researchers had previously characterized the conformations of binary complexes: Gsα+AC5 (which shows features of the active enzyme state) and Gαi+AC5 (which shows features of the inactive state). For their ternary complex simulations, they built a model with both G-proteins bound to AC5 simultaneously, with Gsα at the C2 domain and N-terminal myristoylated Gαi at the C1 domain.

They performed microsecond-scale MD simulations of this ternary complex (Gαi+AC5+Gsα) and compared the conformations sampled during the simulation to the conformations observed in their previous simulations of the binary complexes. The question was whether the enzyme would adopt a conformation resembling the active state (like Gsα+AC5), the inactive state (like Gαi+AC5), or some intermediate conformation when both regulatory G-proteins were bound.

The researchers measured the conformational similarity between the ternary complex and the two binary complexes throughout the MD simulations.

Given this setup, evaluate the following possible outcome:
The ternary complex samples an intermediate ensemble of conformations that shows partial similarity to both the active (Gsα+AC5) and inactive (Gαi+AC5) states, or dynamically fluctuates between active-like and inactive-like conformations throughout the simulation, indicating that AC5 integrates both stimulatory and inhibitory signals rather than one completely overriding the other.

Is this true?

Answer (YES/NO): NO